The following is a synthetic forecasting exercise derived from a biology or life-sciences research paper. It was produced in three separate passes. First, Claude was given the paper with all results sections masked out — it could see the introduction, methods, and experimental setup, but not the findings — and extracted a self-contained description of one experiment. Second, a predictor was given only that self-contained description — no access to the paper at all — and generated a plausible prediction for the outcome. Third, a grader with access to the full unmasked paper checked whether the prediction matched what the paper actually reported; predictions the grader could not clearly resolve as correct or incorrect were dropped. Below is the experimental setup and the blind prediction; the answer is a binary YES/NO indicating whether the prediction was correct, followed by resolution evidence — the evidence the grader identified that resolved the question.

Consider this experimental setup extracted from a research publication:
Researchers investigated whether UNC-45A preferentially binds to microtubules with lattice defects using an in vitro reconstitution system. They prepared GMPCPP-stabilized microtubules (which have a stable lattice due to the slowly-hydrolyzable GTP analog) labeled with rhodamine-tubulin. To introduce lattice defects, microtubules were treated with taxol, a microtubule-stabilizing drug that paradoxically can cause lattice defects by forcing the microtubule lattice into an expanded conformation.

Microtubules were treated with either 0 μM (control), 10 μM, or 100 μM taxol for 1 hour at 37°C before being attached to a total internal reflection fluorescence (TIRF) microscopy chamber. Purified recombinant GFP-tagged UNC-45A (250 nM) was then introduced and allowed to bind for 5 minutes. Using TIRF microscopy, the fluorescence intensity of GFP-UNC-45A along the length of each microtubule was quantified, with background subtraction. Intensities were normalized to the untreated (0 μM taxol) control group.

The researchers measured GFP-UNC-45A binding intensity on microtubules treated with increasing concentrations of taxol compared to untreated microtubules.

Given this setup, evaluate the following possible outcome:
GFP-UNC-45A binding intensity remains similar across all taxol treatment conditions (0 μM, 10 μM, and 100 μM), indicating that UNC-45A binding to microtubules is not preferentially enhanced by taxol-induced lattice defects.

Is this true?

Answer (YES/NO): NO